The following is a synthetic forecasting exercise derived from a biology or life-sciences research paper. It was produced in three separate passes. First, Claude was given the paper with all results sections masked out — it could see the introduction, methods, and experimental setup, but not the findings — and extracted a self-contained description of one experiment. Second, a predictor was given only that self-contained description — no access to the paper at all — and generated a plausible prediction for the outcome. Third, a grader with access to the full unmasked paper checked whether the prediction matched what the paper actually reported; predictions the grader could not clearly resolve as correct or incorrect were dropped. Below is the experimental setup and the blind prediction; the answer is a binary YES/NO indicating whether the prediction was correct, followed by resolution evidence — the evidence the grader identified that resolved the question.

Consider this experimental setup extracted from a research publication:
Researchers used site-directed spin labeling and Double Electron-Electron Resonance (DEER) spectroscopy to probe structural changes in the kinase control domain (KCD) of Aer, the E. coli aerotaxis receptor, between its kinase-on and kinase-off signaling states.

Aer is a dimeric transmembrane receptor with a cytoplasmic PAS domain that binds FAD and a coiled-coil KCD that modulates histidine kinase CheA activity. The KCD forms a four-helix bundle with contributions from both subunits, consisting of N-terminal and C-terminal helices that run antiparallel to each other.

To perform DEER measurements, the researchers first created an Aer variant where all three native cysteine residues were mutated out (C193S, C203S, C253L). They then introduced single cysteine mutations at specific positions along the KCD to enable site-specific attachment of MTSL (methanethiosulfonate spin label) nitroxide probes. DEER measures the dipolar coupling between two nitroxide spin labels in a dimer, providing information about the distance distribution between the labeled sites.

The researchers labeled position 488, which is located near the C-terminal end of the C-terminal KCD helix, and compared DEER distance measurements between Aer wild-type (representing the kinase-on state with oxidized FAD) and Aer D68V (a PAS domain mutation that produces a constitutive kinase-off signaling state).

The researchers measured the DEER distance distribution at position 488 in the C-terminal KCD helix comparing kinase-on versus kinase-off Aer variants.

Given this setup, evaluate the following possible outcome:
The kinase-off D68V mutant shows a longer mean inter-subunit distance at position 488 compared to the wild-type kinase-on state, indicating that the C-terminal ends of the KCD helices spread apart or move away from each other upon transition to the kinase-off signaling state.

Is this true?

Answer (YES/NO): YES